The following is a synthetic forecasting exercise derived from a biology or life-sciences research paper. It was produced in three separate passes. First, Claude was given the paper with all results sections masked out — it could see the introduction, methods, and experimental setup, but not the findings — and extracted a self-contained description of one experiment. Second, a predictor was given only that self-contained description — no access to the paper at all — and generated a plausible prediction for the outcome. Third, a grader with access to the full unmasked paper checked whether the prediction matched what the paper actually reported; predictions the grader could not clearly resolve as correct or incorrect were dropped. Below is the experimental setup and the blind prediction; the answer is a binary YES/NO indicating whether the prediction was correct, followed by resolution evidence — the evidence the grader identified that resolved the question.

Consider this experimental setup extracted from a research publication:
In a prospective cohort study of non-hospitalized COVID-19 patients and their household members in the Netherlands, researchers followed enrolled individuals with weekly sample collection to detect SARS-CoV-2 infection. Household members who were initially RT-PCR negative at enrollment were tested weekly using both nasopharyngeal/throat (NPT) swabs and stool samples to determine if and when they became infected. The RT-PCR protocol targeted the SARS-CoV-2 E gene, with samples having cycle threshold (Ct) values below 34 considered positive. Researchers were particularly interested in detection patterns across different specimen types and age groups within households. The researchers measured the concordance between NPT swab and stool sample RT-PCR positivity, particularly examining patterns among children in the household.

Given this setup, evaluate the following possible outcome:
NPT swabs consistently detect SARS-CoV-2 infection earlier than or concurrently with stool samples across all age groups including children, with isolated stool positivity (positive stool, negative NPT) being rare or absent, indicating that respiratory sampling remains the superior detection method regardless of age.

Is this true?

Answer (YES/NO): NO